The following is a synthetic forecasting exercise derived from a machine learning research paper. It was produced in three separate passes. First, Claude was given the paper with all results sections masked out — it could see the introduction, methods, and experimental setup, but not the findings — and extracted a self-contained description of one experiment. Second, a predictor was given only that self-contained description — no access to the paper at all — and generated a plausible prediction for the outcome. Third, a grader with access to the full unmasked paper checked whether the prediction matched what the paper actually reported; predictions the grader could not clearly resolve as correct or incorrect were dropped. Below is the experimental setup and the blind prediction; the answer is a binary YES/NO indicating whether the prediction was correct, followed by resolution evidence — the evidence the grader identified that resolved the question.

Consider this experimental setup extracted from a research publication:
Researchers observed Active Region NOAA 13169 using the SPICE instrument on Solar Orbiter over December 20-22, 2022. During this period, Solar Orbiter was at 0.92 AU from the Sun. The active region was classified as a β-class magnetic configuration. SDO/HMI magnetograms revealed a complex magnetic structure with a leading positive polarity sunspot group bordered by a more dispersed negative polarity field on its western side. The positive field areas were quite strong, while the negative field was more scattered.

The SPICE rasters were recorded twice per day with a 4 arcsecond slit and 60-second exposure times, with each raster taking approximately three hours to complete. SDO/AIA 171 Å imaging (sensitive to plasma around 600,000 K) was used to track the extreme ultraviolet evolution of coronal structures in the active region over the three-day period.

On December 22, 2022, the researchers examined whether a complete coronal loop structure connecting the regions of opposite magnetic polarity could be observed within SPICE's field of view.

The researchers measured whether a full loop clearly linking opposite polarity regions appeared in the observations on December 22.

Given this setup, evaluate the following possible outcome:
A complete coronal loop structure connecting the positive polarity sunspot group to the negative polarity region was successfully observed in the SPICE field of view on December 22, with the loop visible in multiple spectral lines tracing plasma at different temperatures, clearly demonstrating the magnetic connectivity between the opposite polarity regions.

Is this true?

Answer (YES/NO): NO